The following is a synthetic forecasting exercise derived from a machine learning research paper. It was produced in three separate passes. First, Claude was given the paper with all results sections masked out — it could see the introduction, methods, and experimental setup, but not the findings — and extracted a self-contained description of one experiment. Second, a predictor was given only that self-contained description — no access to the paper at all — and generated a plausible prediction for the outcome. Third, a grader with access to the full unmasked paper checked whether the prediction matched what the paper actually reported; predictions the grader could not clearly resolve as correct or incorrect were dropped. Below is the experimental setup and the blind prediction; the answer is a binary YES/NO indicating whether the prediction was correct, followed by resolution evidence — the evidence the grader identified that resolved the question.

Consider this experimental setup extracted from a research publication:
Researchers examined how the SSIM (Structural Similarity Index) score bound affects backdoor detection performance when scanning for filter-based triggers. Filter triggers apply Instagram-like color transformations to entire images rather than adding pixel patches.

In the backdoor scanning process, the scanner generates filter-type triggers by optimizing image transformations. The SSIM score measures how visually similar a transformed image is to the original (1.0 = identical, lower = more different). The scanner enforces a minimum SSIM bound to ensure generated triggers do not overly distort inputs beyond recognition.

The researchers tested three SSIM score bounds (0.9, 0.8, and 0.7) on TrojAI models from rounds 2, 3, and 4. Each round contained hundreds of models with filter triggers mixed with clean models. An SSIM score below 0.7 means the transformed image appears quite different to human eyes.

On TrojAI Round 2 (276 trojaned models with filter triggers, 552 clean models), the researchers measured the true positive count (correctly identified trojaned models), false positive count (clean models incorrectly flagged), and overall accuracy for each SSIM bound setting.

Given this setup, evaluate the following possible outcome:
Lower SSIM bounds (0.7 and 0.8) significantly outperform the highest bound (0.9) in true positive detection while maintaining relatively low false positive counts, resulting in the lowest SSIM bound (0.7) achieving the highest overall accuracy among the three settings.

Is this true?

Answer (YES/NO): NO